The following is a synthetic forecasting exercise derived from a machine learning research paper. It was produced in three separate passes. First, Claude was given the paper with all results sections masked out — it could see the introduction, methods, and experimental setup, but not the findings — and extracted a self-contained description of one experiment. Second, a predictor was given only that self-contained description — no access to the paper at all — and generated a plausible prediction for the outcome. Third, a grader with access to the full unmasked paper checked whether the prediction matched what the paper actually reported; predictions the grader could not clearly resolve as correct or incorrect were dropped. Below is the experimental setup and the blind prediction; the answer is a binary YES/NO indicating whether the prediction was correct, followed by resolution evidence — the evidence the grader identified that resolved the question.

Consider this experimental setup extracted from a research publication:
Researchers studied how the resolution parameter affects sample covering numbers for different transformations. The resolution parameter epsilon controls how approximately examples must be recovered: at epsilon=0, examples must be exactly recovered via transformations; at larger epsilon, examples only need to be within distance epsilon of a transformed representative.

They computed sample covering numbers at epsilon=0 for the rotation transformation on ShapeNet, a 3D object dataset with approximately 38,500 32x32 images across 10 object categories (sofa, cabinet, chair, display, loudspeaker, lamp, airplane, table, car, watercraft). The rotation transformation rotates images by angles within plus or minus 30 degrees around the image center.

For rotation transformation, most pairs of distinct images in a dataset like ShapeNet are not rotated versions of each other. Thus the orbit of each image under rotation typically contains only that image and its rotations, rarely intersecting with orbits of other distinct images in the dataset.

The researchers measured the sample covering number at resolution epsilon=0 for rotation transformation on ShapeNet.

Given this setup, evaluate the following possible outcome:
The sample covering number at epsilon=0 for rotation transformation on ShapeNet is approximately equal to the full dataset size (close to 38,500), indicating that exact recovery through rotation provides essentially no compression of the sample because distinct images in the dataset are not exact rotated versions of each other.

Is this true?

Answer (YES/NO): NO